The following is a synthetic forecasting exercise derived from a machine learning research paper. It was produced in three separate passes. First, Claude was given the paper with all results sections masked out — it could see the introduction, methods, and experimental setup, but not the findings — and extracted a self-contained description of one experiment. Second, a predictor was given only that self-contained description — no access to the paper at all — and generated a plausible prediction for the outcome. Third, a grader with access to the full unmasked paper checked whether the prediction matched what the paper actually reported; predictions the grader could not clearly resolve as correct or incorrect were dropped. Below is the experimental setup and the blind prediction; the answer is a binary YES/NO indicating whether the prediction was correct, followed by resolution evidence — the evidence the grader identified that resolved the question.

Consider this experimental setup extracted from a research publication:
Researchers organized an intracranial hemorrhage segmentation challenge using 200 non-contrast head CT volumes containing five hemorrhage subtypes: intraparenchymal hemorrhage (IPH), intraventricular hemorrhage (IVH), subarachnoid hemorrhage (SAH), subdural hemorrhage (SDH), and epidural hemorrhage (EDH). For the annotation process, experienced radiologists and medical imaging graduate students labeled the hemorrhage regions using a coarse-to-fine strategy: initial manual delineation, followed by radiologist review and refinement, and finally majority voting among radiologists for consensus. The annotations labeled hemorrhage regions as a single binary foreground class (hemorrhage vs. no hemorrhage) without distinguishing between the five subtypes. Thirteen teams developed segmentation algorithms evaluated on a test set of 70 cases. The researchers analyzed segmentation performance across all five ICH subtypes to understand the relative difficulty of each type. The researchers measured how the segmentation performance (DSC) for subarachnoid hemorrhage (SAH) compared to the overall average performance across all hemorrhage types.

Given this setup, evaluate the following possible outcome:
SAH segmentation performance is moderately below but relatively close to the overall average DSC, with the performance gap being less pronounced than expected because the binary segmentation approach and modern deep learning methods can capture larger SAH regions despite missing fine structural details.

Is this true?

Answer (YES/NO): NO